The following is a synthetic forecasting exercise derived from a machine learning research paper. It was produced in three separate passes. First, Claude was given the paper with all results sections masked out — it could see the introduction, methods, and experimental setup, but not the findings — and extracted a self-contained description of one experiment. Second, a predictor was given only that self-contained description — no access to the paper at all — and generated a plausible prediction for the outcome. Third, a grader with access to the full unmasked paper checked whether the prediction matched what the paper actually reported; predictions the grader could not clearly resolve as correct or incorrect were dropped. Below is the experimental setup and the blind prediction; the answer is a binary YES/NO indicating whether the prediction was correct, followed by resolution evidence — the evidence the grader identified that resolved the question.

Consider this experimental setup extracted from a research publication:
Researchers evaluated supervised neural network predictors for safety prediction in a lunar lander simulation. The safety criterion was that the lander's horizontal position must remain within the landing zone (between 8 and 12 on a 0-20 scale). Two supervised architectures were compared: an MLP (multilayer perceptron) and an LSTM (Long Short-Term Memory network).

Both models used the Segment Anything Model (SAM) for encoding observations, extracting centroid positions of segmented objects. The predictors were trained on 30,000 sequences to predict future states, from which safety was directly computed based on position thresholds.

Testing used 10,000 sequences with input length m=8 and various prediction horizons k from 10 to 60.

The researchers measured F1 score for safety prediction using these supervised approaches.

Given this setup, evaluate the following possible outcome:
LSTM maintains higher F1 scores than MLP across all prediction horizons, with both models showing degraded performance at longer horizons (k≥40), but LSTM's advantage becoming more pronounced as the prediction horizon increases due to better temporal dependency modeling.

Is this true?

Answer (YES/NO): NO